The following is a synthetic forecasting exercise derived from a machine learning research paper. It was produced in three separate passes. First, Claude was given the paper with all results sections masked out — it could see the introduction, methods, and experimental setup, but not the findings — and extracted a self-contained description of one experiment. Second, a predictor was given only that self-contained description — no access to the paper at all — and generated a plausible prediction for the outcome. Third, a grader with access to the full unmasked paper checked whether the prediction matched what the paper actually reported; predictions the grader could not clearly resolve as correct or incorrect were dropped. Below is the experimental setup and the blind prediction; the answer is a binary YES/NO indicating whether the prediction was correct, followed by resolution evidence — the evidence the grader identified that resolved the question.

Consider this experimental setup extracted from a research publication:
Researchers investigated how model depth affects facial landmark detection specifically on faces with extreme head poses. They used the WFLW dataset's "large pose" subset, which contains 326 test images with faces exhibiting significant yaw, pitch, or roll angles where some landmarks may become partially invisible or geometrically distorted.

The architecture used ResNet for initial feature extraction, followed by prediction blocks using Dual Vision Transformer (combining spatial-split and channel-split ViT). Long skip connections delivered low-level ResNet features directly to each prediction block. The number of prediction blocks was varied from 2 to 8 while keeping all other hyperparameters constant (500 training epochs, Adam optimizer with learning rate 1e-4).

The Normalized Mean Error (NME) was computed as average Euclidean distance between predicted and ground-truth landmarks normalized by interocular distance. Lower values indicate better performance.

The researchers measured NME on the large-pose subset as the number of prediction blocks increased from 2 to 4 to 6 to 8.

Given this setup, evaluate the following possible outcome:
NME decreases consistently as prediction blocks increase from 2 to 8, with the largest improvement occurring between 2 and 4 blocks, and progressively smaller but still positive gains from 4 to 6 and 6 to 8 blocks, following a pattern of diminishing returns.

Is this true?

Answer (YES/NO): NO